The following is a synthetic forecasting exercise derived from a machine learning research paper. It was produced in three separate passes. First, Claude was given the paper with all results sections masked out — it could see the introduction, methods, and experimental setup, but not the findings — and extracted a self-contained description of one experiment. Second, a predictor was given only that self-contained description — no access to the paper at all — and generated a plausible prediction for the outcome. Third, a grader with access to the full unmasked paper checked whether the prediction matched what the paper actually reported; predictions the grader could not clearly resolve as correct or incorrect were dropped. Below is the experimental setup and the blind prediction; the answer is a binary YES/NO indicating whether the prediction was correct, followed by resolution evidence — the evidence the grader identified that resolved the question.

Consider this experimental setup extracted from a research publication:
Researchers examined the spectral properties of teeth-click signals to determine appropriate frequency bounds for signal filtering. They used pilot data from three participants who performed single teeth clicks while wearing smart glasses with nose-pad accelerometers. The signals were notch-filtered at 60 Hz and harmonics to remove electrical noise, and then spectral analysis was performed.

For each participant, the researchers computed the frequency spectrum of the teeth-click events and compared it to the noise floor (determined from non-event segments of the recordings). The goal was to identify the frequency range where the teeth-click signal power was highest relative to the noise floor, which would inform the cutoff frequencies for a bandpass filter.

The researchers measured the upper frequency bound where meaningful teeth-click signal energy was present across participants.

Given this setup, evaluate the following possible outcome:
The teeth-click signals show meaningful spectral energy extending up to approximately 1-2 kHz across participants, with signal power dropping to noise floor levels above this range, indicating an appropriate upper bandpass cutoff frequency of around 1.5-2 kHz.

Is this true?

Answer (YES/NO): NO